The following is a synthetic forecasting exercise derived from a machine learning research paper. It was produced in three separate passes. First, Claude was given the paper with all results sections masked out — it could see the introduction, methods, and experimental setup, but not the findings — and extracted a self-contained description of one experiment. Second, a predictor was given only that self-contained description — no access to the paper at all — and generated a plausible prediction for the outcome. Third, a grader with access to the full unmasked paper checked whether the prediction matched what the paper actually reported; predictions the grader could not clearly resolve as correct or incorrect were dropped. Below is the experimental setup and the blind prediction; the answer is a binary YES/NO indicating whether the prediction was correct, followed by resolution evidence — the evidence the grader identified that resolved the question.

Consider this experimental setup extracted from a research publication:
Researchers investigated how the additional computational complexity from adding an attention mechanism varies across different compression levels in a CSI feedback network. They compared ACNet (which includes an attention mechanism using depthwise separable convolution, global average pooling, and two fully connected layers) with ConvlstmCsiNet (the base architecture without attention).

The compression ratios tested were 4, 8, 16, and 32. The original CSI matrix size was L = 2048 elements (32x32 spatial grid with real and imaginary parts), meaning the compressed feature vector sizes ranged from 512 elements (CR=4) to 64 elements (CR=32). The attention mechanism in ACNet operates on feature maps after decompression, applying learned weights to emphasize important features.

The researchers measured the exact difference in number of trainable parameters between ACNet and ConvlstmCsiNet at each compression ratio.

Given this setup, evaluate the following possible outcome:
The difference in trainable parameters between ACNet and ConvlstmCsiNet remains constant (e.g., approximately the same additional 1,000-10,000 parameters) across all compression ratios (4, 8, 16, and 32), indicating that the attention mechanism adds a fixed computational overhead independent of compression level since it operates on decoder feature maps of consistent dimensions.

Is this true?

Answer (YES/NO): YES